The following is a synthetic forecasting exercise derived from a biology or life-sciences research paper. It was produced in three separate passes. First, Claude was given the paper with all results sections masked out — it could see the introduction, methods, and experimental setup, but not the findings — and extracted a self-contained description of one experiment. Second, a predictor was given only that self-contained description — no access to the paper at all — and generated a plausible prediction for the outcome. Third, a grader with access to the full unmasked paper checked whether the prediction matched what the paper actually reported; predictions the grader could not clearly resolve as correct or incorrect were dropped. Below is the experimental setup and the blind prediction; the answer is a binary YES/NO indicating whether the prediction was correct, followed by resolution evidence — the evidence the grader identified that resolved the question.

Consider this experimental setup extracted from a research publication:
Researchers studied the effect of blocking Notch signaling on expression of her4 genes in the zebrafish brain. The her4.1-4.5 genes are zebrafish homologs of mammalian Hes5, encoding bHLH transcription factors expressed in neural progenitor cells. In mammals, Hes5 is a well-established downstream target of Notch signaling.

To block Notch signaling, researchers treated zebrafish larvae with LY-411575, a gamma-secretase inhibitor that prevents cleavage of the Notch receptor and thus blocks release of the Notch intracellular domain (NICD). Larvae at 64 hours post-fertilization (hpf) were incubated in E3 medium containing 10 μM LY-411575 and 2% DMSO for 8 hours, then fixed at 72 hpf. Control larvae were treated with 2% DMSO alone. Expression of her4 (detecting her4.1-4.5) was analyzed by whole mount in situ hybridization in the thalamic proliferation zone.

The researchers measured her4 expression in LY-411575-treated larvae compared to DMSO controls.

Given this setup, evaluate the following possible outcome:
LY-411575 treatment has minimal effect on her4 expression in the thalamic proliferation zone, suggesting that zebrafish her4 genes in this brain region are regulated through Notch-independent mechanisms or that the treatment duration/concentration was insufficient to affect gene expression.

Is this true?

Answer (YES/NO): NO